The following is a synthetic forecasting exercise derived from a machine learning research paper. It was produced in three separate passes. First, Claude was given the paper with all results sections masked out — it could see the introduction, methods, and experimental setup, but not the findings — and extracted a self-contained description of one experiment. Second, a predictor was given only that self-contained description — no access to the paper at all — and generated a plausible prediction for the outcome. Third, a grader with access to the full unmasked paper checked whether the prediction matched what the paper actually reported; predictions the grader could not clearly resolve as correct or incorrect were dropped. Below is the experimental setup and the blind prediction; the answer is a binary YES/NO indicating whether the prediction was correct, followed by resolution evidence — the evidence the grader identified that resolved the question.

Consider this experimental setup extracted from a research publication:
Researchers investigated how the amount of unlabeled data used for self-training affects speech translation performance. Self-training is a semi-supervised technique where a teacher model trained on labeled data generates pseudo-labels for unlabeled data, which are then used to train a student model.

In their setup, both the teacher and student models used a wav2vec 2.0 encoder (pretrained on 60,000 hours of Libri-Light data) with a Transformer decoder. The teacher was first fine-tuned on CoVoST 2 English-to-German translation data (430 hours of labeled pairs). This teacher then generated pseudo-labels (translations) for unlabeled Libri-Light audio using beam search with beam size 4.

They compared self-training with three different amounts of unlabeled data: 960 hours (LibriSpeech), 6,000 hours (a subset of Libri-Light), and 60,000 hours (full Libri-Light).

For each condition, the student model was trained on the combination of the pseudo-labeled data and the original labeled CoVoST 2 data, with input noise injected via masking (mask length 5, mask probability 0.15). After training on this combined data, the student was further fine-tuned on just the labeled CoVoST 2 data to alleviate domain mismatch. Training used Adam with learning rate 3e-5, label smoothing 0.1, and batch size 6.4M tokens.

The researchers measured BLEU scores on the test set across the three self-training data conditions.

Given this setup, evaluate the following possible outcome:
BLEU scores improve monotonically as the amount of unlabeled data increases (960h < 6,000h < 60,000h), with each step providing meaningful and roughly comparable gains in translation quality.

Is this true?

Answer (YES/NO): YES